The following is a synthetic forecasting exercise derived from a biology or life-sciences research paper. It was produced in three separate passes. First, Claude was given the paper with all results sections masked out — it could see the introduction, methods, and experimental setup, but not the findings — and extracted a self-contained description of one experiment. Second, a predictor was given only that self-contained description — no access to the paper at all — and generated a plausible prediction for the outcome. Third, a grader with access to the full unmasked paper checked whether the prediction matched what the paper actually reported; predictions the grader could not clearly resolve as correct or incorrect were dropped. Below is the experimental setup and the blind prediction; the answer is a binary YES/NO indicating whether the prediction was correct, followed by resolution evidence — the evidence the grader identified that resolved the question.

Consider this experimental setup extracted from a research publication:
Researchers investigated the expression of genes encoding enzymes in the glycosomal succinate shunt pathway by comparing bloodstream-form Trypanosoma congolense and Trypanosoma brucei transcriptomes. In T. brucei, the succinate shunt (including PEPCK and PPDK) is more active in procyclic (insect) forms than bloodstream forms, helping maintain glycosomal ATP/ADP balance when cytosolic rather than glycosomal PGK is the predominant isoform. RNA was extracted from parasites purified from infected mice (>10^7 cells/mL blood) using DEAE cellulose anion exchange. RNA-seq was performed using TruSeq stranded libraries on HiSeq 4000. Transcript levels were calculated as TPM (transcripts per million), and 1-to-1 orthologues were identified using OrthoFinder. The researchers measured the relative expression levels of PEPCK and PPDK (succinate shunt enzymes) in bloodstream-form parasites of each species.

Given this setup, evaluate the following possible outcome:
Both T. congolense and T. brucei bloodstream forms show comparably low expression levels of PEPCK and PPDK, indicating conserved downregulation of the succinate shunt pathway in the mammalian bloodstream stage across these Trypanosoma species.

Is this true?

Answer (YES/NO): NO